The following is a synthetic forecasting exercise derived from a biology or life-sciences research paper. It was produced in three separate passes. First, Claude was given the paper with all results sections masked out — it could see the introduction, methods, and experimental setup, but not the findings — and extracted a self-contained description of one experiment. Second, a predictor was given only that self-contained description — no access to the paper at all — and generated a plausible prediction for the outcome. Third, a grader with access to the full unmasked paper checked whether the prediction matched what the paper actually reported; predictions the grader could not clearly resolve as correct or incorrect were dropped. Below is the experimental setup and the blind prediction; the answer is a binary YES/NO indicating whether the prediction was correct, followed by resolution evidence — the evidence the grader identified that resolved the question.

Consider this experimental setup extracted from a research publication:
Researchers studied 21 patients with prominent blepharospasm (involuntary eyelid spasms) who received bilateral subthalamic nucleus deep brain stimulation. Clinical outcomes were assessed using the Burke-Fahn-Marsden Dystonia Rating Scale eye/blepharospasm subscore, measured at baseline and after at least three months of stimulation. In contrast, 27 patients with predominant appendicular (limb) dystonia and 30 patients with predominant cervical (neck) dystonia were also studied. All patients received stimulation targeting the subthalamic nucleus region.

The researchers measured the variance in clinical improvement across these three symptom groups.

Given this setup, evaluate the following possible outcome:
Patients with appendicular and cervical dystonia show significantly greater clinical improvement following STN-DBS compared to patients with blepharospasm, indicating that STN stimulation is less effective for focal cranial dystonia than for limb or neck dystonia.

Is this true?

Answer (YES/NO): NO